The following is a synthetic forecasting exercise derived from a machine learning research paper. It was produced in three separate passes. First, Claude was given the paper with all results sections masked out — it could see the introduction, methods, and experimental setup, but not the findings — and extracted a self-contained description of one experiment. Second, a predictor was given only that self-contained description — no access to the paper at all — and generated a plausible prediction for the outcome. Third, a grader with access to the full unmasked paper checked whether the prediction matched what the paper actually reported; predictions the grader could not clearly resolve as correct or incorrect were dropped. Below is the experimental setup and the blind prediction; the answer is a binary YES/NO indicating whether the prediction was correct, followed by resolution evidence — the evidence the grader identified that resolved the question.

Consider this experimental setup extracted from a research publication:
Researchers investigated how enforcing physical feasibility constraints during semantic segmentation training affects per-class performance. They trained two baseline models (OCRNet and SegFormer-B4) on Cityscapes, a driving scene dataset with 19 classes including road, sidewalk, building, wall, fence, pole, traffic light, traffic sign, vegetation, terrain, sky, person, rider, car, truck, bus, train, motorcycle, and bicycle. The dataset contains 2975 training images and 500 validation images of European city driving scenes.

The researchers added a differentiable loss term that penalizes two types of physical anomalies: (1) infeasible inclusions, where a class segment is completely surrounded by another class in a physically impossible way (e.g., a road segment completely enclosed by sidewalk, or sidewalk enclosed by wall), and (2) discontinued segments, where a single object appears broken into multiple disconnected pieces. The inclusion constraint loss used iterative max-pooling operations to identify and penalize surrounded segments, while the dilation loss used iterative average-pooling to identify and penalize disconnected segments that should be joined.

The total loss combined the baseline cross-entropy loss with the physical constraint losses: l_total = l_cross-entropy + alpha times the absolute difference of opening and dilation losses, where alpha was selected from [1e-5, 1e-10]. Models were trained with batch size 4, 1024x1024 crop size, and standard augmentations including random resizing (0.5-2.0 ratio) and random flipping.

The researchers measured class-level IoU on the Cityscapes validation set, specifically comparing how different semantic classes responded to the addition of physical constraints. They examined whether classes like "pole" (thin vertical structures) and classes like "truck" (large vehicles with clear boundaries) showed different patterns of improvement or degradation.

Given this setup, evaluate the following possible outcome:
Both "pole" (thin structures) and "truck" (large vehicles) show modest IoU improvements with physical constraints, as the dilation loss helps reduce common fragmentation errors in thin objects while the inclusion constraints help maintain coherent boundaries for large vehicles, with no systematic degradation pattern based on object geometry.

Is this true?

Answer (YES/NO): NO